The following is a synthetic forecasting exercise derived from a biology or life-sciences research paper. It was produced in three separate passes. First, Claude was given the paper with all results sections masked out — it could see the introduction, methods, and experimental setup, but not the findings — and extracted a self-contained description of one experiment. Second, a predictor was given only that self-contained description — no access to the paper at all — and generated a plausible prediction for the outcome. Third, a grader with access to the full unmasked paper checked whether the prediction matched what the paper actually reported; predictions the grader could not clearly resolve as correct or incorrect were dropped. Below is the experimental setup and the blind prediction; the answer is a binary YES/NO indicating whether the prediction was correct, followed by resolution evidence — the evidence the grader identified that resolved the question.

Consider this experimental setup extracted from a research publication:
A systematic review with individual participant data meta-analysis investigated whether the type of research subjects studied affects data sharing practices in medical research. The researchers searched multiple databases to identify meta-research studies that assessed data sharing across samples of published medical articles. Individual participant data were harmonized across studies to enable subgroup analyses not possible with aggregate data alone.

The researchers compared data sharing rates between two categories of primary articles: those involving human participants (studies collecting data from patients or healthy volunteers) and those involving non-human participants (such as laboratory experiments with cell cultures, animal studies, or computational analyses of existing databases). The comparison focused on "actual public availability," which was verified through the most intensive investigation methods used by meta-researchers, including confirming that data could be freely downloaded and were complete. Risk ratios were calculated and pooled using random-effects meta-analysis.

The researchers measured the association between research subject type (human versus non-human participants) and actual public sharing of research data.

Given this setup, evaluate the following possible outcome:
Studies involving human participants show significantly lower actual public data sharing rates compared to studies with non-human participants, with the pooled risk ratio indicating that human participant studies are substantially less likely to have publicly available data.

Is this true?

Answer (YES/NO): YES